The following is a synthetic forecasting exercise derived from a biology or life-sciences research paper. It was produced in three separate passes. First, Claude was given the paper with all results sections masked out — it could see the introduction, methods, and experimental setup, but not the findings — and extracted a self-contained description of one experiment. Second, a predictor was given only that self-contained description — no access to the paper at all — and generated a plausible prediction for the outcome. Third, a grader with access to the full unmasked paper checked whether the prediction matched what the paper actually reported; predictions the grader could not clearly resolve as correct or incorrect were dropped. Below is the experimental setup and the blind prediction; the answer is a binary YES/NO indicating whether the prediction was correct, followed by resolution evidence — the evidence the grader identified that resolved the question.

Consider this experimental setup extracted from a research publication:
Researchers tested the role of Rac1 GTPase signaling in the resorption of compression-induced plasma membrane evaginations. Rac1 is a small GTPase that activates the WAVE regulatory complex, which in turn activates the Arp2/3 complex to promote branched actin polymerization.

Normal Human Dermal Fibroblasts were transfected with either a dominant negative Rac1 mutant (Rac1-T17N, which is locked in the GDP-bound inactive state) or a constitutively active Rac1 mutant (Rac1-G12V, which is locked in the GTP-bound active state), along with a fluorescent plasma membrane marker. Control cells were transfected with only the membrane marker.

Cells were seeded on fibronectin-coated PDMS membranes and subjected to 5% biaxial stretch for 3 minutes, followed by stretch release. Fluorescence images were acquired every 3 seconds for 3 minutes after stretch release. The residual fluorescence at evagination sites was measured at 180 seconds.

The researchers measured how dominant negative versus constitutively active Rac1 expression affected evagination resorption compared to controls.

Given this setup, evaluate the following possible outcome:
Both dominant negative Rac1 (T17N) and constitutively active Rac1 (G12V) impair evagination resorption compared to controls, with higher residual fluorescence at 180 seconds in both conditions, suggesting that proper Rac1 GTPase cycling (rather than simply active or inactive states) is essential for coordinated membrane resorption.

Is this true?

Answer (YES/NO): NO